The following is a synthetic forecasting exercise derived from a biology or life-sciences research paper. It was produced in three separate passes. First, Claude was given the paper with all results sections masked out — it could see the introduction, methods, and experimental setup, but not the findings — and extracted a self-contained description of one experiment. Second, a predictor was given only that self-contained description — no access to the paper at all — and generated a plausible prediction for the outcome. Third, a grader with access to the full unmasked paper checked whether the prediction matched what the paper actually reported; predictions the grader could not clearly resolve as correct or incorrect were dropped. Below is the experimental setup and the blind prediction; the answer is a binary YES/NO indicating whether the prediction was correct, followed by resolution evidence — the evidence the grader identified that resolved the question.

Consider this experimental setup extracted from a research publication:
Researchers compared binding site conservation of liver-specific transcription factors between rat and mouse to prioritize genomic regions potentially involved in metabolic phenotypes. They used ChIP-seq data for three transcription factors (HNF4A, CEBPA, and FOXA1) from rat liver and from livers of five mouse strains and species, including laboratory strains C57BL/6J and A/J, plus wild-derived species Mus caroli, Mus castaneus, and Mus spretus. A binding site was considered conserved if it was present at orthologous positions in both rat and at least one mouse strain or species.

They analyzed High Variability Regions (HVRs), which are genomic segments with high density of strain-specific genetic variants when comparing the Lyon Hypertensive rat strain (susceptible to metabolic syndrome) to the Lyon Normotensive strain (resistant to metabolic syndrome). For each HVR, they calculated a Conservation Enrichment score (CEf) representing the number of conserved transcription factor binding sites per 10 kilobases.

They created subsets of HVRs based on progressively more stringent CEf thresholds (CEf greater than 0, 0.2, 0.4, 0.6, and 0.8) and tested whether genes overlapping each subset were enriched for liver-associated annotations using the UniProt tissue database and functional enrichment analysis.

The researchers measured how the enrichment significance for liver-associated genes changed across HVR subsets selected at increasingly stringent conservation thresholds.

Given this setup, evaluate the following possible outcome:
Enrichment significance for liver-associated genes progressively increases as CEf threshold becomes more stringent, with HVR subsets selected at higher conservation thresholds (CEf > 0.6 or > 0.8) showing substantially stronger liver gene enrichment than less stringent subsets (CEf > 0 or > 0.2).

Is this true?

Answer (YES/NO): NO